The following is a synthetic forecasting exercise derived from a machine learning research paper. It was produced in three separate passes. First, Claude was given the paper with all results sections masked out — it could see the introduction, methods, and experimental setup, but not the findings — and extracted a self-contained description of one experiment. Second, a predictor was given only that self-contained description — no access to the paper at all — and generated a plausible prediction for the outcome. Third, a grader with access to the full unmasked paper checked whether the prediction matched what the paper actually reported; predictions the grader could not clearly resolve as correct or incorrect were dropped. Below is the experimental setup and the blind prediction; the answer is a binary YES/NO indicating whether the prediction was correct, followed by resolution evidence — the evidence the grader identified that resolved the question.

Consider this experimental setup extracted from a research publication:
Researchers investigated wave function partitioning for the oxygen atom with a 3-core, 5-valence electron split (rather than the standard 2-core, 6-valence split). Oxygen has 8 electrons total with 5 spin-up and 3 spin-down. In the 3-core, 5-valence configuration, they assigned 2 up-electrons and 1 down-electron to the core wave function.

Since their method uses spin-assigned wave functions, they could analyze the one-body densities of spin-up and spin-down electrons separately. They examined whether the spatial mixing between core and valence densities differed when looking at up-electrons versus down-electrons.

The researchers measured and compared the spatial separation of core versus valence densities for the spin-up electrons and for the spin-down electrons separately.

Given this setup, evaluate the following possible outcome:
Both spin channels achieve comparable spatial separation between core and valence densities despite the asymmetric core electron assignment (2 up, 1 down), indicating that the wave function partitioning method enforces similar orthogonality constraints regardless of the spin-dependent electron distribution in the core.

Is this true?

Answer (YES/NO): NO